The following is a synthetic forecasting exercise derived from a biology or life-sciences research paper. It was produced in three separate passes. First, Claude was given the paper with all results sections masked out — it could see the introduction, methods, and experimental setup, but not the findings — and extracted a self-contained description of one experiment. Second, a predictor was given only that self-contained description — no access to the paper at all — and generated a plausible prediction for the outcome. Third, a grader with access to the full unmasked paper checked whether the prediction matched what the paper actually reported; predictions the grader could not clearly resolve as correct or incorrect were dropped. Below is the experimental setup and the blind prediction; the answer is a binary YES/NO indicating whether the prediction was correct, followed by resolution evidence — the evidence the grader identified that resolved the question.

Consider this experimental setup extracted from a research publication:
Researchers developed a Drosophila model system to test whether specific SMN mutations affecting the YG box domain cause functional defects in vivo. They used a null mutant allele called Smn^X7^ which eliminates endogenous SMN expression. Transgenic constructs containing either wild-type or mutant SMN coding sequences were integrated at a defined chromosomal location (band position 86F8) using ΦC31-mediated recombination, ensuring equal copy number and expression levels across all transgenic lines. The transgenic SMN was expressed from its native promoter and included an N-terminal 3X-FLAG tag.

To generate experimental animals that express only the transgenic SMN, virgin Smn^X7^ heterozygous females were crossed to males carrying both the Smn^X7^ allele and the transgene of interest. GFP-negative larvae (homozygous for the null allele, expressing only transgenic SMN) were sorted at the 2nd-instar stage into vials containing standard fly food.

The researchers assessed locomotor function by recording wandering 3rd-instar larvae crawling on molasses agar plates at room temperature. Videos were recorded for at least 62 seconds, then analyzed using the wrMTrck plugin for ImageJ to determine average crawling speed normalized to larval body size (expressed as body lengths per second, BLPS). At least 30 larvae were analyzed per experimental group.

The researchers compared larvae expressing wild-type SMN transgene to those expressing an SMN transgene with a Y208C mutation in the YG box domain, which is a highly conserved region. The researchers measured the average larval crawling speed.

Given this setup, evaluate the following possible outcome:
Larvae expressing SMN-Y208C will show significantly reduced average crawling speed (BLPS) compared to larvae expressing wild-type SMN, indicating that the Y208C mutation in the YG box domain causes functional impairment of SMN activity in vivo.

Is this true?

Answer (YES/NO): YES